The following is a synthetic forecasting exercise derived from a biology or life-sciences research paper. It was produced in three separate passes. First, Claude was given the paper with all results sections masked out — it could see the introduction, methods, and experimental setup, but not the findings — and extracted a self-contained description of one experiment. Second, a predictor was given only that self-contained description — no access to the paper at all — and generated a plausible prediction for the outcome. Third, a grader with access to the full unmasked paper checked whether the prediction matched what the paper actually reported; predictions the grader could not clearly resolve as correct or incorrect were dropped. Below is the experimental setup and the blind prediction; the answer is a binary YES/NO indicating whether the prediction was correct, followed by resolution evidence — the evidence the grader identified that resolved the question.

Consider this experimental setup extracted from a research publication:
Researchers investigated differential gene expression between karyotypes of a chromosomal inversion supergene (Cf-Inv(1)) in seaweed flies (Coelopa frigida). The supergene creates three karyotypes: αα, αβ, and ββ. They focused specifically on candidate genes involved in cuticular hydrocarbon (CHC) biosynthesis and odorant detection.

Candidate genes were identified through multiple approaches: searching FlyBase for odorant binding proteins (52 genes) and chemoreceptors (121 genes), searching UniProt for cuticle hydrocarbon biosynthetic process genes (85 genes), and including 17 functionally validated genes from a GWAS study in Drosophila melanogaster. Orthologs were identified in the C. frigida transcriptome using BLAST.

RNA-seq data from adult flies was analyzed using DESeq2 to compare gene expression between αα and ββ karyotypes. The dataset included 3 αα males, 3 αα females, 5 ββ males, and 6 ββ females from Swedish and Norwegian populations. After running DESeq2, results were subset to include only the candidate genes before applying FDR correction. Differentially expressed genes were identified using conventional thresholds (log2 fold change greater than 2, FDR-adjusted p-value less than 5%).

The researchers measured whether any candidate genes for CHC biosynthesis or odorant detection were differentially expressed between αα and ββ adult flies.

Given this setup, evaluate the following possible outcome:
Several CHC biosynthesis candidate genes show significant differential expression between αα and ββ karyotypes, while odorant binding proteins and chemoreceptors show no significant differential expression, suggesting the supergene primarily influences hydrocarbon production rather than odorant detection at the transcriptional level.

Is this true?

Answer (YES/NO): NO